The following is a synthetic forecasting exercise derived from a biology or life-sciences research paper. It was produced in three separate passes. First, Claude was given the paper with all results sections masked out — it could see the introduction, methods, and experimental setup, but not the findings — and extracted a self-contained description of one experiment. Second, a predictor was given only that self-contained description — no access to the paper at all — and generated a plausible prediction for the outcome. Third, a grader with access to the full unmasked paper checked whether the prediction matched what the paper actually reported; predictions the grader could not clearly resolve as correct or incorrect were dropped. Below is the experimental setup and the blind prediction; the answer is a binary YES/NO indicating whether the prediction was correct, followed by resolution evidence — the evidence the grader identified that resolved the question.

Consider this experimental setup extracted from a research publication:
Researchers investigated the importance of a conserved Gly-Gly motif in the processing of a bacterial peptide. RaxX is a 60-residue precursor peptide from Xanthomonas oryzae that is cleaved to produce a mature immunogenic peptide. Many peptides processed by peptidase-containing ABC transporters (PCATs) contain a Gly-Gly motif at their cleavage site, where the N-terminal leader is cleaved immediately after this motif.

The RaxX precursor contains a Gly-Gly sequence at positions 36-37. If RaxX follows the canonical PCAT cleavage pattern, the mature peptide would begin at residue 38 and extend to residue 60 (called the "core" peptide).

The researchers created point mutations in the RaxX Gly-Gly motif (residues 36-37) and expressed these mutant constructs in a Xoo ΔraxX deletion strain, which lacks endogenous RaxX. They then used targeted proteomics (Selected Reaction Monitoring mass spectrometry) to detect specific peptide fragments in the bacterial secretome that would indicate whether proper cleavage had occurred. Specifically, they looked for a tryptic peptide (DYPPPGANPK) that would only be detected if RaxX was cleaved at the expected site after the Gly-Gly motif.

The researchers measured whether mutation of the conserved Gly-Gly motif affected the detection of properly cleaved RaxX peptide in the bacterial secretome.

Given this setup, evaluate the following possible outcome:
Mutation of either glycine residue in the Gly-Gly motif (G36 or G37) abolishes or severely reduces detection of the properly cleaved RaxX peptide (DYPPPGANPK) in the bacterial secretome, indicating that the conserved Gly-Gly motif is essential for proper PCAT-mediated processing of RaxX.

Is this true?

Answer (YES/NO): NO